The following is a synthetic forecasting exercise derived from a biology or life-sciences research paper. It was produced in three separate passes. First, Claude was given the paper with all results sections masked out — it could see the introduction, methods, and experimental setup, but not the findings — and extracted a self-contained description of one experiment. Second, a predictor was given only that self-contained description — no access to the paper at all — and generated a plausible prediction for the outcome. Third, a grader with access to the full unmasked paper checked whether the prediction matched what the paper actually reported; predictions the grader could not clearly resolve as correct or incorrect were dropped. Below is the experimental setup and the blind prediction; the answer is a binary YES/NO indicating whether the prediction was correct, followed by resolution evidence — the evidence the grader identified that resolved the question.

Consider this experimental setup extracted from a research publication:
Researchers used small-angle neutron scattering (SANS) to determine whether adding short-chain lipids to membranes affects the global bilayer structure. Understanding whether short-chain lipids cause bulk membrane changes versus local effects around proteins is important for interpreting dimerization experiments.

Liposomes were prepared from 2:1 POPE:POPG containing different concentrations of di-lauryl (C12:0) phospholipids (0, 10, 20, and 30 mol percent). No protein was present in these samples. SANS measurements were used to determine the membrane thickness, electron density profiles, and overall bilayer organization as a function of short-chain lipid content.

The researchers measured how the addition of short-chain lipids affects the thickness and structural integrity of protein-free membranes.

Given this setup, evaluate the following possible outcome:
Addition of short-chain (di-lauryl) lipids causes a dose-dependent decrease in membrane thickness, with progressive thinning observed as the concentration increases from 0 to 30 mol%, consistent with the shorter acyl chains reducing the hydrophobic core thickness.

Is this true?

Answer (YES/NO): YES